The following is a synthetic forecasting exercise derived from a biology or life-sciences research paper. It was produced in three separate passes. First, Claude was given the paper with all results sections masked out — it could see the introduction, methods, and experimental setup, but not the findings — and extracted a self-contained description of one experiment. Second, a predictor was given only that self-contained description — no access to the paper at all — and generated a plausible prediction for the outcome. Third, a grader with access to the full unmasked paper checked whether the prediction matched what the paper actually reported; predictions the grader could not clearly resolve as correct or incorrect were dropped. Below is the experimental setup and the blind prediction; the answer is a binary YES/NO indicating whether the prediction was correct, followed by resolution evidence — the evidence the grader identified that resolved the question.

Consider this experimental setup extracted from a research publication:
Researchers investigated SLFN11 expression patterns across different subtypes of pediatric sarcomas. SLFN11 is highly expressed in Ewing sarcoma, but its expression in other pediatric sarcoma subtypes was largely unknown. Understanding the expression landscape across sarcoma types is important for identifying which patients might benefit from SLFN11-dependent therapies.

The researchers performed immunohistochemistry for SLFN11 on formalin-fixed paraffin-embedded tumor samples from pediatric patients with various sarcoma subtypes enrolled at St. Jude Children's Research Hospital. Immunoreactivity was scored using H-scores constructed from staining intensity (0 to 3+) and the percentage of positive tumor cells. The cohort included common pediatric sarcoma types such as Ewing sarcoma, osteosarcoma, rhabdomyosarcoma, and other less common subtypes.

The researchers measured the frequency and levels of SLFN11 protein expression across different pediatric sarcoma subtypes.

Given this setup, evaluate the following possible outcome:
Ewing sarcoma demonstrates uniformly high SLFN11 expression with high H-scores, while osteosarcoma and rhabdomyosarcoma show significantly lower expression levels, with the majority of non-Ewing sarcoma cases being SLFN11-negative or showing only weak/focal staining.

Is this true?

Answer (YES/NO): NO